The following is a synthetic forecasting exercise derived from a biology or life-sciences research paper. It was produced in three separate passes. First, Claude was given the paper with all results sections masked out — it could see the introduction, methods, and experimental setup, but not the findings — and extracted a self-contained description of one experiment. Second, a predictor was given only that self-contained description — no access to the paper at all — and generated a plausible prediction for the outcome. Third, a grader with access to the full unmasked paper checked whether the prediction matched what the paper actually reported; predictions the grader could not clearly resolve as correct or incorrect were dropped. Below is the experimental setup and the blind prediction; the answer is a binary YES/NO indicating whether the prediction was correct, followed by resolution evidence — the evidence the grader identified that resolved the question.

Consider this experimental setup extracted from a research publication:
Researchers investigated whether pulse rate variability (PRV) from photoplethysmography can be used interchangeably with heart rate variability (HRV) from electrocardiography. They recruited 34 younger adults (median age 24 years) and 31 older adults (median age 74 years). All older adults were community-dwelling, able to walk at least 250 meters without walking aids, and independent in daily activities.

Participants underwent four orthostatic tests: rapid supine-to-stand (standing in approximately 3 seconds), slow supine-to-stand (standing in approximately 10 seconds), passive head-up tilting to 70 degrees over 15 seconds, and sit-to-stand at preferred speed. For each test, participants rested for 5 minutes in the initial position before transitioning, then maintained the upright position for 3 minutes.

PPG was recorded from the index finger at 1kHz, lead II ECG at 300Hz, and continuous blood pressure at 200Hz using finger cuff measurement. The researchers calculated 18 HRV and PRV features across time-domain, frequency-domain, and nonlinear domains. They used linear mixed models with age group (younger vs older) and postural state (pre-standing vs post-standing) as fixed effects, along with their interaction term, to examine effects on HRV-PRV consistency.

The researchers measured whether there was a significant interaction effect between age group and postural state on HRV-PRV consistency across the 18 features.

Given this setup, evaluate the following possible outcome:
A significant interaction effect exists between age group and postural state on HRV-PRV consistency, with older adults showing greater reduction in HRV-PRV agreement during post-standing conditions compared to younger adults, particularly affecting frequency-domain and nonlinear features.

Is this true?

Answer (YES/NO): NO